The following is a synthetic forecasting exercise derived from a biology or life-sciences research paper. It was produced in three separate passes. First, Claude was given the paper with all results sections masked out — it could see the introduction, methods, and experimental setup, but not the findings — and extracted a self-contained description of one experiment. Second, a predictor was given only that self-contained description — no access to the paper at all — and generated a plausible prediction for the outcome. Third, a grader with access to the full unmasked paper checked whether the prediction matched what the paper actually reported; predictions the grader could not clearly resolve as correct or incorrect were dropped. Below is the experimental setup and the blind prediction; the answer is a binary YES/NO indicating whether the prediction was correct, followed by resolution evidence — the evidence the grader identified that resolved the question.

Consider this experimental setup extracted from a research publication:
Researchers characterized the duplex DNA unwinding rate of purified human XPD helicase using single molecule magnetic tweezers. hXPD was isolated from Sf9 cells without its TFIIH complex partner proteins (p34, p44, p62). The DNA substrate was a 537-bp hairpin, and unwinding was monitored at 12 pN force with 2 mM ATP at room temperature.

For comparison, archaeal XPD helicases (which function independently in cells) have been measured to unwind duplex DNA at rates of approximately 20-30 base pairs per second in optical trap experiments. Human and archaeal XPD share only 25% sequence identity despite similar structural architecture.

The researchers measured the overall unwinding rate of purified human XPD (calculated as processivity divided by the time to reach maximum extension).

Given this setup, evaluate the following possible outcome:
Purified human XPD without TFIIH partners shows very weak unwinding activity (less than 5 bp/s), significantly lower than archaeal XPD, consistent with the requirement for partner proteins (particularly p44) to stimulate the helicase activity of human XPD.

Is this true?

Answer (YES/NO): YES